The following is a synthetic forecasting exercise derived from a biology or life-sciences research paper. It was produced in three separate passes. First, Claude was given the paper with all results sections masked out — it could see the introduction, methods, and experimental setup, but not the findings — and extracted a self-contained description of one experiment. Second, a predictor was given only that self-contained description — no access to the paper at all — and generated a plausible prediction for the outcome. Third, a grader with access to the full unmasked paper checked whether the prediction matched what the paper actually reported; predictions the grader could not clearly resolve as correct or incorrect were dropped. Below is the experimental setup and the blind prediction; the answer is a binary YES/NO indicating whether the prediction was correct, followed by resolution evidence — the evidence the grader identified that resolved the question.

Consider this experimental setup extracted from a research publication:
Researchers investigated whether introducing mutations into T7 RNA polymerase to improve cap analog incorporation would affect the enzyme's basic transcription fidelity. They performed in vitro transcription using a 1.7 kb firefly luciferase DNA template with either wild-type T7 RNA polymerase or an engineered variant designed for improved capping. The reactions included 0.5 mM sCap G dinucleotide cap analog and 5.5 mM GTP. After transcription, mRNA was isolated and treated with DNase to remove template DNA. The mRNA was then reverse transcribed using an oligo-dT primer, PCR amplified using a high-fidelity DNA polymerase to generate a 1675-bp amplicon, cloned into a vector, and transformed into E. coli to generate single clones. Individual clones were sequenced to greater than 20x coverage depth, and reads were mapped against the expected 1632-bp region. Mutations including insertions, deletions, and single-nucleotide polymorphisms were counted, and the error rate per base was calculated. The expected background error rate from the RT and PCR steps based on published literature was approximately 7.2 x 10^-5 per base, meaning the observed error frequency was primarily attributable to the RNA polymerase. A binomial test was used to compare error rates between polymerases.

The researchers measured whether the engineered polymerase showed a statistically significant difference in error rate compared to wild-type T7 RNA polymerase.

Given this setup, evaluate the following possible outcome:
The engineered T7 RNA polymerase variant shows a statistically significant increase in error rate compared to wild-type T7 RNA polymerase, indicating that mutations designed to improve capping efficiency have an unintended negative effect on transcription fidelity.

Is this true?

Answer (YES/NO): NO